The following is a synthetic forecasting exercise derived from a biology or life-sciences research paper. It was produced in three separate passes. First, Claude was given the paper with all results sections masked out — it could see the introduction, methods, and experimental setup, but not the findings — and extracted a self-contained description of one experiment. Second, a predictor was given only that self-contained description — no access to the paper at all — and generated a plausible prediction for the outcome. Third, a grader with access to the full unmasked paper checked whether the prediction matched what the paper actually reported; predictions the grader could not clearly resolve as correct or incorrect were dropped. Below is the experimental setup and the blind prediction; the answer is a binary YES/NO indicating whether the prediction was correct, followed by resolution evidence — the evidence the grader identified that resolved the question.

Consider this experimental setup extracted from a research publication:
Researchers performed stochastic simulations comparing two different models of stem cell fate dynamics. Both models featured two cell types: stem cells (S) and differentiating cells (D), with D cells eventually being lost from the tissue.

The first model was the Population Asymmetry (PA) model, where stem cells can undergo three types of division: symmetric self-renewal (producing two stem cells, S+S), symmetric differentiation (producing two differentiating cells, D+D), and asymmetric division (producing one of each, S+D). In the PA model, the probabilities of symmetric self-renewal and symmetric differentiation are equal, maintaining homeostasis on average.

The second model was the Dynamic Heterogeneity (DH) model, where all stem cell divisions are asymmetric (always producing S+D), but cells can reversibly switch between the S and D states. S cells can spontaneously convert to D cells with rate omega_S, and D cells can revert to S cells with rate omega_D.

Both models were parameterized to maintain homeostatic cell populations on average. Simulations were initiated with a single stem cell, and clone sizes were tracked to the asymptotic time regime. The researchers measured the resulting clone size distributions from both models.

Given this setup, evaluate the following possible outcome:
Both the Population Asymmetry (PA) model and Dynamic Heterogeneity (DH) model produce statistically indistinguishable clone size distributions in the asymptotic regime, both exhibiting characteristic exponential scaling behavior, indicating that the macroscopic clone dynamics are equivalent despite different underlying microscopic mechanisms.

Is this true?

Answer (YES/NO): YES